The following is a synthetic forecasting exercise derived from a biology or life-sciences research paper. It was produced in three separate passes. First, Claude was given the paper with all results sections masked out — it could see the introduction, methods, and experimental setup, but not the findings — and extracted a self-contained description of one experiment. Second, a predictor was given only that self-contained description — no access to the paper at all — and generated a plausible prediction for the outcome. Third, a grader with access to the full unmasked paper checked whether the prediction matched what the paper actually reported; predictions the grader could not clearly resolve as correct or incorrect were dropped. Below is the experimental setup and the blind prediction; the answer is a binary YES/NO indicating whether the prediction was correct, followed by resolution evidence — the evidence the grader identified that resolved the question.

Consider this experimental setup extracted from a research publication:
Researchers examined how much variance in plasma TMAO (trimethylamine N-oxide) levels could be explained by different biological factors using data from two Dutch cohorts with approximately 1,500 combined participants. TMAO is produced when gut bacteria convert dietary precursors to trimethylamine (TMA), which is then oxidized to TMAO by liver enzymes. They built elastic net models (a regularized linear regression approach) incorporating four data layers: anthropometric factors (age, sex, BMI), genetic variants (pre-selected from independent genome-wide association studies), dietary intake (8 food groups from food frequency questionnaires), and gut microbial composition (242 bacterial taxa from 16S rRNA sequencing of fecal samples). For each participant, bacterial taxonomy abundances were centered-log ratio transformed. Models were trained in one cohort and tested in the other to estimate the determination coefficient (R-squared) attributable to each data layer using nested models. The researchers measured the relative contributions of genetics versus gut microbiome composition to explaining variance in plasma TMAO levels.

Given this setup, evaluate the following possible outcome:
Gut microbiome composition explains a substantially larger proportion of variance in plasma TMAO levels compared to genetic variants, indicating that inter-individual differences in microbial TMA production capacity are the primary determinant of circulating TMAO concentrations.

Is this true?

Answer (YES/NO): NO